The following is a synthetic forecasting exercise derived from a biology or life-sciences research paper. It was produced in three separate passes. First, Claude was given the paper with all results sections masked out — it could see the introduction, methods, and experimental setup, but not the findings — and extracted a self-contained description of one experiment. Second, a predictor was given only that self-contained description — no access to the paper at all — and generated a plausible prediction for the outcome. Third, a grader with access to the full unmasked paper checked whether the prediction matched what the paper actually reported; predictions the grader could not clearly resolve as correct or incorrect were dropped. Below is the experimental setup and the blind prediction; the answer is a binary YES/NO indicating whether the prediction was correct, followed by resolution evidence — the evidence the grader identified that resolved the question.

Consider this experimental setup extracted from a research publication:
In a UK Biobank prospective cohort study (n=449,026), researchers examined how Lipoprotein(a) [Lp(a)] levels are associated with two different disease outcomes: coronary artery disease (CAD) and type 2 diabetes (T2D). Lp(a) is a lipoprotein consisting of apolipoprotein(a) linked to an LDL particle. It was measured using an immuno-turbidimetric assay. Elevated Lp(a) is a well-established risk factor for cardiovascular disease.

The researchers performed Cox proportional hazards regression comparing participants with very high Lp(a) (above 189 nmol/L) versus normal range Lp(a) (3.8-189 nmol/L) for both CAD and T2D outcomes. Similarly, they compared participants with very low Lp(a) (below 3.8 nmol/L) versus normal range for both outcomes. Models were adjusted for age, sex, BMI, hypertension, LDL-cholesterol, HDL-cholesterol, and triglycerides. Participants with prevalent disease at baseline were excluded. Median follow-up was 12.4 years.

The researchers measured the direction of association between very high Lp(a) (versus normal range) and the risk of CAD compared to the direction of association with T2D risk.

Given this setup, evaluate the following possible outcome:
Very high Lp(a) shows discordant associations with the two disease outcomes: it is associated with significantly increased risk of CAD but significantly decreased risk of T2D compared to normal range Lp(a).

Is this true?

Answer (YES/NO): YES